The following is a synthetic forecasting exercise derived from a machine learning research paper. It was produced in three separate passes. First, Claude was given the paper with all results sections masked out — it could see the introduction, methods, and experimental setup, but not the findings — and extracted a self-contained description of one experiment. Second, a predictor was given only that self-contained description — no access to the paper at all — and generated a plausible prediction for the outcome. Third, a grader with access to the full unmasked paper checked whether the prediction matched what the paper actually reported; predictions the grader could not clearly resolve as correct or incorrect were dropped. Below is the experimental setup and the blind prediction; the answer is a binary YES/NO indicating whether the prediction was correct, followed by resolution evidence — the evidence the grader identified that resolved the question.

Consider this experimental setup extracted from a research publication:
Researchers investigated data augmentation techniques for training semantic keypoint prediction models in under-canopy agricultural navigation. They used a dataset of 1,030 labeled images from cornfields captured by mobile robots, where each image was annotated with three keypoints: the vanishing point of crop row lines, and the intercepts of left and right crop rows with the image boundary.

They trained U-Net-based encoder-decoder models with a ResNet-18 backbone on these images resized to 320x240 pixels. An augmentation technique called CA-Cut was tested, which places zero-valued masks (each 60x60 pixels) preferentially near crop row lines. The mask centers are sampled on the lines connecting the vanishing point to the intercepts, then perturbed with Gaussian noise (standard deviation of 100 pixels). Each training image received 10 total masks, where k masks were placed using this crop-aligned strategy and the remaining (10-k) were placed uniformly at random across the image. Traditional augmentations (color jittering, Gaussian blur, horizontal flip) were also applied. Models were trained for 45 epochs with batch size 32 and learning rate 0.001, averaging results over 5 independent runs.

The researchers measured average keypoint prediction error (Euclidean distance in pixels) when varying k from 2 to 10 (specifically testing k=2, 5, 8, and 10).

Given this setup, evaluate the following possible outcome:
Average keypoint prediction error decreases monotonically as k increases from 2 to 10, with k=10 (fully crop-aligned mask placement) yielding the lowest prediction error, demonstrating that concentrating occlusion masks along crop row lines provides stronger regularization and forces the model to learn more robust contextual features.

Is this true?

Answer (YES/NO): NO